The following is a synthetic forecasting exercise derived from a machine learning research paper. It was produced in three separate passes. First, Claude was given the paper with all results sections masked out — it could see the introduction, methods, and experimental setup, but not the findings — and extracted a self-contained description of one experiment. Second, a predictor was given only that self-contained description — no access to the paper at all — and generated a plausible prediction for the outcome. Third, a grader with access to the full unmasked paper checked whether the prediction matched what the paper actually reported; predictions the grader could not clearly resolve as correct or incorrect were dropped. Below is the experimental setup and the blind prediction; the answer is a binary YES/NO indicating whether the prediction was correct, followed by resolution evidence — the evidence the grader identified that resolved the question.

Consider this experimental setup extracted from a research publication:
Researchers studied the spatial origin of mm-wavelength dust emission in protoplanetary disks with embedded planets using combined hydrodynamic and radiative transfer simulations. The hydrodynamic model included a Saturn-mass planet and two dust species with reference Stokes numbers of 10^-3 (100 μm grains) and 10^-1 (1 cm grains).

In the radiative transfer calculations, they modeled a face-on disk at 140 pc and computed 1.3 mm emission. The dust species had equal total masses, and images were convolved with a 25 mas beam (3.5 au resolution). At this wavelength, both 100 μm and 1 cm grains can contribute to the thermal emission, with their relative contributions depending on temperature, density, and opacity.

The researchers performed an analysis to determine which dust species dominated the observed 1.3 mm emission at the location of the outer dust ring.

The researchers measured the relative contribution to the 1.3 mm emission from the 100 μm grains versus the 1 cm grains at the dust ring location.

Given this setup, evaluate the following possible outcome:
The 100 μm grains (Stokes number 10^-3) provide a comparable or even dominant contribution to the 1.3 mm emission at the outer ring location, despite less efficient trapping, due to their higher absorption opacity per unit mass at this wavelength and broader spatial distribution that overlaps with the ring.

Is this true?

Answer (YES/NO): YES